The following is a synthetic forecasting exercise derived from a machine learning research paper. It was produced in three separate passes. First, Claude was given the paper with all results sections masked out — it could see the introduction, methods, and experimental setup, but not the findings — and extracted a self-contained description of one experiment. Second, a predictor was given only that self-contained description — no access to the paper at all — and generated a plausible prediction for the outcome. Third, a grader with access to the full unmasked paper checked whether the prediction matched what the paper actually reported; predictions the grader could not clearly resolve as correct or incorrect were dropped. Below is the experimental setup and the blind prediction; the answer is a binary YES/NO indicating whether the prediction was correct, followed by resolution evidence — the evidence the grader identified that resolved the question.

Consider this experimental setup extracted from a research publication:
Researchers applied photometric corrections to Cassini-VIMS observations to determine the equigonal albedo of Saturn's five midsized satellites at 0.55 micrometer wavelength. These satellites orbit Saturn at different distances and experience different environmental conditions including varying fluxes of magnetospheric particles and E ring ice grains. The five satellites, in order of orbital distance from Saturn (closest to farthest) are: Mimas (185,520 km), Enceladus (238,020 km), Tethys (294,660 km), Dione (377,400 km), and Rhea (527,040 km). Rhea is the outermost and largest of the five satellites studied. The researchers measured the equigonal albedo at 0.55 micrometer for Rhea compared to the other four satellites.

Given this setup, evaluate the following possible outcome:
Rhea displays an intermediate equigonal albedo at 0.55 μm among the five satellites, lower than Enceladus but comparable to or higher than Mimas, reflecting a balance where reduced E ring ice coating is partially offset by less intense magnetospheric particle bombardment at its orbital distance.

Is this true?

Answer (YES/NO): NO